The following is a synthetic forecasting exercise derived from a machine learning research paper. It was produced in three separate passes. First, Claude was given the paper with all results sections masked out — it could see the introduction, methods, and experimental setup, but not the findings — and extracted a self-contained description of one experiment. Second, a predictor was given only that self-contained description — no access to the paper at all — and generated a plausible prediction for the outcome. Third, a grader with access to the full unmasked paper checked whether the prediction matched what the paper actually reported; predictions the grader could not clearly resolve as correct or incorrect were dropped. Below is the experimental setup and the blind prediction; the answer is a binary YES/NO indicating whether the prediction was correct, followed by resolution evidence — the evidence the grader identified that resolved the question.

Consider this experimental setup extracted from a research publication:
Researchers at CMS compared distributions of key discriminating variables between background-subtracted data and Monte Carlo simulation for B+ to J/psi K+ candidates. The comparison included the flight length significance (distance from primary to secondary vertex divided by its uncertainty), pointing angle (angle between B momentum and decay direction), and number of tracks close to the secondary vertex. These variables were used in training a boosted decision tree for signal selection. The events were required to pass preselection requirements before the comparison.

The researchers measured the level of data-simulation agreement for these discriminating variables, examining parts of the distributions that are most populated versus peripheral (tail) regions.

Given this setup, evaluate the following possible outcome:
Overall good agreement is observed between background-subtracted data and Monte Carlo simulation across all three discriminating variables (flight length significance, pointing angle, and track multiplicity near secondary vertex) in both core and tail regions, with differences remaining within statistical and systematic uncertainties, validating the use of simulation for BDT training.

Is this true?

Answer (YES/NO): NO